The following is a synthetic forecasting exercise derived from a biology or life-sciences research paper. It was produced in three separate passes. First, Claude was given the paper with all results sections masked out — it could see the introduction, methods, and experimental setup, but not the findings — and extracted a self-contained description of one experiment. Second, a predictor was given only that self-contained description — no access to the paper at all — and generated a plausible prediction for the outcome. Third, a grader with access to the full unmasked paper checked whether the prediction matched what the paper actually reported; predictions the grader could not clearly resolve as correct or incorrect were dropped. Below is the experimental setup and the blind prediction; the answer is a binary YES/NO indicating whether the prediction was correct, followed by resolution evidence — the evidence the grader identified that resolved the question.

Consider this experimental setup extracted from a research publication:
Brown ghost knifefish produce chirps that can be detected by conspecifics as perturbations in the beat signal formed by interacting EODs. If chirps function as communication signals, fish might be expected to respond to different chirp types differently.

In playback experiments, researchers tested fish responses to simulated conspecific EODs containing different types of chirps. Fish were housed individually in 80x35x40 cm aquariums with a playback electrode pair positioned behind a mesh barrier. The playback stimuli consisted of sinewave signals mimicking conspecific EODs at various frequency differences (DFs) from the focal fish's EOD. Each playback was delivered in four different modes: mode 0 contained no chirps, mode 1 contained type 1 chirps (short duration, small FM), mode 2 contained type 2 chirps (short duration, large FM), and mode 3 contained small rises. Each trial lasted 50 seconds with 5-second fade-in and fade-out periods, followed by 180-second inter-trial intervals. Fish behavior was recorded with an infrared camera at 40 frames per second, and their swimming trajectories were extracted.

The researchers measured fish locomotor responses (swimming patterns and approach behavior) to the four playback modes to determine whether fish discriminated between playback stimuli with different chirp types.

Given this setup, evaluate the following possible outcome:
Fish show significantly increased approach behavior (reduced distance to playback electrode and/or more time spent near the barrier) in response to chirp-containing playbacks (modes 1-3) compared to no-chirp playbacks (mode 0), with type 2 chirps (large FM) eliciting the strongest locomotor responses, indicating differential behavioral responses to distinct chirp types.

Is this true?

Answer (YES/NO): NO